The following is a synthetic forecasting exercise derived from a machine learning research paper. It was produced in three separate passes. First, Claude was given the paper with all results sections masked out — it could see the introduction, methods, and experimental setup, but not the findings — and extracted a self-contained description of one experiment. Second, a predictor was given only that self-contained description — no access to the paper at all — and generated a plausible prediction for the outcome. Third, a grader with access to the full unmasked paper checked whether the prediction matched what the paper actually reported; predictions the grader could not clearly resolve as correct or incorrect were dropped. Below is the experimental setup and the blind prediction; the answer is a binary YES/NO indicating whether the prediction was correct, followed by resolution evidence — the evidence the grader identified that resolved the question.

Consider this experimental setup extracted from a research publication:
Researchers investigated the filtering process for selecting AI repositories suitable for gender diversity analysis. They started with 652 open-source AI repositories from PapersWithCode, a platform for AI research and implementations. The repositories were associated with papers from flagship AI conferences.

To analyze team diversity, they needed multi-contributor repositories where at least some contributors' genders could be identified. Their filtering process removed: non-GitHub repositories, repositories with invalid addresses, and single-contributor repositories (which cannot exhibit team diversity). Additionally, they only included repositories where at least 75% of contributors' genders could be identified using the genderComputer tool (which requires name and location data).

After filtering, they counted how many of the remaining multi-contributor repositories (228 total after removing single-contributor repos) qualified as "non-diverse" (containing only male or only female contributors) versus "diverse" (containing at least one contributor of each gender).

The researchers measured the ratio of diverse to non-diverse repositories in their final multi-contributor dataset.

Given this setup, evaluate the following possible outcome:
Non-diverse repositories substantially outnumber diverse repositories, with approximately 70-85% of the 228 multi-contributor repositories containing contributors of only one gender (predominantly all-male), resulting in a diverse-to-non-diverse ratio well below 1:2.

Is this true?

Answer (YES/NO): YES